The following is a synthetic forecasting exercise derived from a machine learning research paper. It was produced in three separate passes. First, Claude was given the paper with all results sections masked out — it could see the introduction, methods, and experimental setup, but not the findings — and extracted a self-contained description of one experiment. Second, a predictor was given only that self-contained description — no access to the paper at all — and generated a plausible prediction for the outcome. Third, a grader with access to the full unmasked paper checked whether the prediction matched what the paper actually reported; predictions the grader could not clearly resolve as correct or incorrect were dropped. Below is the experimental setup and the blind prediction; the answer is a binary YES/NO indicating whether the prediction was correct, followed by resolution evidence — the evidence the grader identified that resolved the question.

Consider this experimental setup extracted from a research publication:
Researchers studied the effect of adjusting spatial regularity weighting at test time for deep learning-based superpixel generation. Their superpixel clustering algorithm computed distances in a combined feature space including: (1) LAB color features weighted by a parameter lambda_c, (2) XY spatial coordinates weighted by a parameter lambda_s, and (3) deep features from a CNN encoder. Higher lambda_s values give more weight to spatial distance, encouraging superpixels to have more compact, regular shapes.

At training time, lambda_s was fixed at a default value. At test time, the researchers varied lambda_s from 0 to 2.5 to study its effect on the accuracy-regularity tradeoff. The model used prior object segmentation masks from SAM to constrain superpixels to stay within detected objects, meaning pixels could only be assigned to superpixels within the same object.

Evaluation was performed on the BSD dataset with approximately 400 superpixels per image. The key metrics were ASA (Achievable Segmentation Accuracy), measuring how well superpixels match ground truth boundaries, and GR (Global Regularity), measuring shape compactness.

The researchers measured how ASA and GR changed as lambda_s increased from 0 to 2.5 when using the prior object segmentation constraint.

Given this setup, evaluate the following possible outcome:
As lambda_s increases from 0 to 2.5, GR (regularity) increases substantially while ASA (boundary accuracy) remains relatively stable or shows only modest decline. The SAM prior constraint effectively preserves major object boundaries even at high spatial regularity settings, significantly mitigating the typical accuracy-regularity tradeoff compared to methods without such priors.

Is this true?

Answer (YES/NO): YES